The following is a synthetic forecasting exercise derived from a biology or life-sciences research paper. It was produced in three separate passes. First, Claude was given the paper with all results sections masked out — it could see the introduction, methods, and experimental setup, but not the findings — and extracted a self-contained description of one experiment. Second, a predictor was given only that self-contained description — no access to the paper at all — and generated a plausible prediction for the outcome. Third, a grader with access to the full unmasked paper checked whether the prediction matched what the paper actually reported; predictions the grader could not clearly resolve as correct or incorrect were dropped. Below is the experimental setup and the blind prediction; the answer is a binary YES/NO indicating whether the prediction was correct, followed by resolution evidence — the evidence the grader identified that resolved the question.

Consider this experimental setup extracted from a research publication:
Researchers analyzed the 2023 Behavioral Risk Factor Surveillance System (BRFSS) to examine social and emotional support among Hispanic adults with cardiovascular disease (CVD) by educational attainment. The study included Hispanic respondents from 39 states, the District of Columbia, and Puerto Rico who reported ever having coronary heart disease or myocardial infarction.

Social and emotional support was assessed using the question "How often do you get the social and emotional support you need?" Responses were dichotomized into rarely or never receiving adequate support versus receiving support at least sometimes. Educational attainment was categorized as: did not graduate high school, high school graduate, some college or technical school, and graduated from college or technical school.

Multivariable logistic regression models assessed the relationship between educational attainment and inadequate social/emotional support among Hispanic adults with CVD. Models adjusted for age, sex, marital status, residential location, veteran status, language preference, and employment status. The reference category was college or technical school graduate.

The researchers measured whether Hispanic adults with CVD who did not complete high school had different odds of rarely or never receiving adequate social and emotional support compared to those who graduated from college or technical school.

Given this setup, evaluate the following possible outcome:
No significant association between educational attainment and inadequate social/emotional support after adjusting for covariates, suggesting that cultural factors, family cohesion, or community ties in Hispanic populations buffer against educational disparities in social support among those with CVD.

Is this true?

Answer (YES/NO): NO